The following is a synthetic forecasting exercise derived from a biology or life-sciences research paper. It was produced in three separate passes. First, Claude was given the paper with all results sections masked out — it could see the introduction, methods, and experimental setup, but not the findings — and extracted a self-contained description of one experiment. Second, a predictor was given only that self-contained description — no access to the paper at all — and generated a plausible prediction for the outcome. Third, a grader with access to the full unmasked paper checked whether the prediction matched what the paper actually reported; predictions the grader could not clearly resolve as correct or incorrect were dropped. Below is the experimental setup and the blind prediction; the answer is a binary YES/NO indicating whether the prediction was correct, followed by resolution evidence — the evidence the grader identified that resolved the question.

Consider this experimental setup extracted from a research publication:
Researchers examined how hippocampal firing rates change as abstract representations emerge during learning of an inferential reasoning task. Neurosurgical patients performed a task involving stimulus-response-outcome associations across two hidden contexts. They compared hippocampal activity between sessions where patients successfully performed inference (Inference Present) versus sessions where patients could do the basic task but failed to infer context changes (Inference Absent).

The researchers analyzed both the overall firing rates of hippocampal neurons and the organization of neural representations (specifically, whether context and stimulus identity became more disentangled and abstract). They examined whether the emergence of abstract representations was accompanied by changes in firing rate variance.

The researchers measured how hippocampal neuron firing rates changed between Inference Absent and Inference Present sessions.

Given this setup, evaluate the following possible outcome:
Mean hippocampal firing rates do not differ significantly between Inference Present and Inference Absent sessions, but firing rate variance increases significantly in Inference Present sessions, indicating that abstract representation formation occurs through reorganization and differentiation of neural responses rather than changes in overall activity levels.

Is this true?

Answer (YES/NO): NO